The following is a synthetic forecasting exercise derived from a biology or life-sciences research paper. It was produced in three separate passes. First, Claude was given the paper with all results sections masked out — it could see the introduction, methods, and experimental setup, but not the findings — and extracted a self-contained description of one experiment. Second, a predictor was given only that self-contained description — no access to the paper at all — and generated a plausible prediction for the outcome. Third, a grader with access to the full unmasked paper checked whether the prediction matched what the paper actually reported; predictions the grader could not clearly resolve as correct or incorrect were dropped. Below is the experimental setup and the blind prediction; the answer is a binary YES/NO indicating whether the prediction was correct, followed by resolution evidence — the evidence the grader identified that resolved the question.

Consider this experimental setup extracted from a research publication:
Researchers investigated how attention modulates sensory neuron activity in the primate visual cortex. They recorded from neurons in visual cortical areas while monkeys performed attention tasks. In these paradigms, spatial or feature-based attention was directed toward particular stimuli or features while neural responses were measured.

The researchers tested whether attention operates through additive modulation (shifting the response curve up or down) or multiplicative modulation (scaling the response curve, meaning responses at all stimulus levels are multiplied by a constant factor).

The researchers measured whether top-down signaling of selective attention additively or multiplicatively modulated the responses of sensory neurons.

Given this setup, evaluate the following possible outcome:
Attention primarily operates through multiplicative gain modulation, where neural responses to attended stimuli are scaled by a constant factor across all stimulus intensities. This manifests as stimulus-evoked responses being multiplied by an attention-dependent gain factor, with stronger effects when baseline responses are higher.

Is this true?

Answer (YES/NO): YES